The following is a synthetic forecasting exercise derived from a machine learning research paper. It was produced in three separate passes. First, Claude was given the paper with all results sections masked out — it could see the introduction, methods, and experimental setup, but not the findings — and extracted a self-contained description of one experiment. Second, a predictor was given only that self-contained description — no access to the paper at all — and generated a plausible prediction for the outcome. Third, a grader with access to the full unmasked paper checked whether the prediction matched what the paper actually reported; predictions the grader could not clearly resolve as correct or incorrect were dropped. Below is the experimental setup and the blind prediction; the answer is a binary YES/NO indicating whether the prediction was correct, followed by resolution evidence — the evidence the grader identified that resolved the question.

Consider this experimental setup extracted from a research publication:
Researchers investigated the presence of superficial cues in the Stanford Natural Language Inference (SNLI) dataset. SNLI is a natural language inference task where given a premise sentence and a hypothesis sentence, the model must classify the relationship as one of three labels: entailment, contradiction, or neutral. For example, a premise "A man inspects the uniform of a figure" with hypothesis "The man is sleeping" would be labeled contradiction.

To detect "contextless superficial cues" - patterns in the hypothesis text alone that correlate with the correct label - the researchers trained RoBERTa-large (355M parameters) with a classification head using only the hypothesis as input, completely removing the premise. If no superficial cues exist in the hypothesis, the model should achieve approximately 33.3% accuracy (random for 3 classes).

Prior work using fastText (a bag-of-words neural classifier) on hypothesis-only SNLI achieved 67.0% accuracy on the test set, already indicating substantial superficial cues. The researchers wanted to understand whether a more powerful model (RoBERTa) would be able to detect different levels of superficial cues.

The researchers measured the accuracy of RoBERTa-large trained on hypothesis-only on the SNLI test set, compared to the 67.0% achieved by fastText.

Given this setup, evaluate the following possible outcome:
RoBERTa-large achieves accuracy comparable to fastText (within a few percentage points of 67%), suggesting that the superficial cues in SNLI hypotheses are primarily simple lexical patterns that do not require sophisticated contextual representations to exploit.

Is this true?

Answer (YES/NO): NO